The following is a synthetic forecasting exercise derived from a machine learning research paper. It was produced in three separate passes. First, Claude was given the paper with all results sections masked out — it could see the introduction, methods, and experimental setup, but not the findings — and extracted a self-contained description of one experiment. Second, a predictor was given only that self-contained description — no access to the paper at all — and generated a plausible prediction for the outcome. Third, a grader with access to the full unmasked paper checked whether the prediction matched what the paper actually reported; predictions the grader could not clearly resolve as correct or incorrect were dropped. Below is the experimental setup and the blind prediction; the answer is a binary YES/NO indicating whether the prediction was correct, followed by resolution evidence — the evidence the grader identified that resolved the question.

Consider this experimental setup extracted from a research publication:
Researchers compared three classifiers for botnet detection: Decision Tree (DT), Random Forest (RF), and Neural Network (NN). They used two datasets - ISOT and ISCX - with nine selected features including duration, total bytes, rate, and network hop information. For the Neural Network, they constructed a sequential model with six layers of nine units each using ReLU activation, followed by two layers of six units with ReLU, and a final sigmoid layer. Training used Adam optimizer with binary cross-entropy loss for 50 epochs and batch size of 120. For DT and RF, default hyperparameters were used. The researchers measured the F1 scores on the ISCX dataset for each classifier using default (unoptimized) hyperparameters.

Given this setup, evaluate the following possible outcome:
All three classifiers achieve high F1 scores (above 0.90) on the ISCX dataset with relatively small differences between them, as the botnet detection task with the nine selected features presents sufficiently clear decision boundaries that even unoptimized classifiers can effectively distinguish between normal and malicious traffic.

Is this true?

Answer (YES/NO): NO